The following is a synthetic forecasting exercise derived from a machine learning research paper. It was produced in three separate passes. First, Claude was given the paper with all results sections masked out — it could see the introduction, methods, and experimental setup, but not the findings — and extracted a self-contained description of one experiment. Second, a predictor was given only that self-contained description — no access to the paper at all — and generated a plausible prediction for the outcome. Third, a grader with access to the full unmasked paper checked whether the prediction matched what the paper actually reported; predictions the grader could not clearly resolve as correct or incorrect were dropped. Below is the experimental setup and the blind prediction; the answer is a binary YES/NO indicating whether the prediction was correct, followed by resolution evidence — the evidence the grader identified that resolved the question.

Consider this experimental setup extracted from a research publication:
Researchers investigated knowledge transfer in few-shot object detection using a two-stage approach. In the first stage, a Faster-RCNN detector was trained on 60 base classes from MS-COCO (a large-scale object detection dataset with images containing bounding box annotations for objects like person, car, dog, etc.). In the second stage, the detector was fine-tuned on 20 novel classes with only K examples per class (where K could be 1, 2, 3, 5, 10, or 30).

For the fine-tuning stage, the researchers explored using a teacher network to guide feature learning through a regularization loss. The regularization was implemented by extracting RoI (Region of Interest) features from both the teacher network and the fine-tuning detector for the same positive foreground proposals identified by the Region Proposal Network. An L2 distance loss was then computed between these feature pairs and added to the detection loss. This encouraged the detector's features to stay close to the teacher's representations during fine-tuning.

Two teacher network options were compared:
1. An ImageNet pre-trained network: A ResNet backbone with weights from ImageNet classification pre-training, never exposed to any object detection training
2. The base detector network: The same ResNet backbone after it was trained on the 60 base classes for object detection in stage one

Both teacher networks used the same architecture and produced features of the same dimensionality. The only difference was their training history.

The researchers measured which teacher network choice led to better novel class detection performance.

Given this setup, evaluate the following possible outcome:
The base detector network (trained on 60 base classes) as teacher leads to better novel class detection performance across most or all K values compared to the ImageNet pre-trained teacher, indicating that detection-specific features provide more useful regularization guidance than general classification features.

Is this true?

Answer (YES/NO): NO